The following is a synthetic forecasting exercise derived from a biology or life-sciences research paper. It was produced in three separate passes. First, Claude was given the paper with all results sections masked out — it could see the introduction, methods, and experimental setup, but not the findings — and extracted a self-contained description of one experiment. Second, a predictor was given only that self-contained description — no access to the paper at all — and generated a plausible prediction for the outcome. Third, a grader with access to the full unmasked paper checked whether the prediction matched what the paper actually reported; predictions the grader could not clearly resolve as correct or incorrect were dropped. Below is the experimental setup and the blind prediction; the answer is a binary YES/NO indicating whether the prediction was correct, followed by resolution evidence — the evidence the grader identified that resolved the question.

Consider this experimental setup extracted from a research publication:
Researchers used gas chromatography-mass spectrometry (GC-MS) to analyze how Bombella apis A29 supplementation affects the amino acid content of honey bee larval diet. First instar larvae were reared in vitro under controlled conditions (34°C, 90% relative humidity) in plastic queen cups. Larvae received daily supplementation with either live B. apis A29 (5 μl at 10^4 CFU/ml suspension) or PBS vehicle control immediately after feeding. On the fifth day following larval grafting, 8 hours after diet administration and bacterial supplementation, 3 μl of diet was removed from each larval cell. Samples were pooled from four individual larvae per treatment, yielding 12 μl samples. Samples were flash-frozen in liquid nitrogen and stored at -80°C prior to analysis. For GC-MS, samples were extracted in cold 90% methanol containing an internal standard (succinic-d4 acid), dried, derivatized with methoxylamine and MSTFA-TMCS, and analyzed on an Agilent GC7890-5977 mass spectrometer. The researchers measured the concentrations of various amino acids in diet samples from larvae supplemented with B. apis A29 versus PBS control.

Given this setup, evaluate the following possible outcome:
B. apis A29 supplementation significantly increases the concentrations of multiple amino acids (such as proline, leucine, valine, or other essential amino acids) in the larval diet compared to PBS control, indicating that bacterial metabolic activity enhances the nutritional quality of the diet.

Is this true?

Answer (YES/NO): NO